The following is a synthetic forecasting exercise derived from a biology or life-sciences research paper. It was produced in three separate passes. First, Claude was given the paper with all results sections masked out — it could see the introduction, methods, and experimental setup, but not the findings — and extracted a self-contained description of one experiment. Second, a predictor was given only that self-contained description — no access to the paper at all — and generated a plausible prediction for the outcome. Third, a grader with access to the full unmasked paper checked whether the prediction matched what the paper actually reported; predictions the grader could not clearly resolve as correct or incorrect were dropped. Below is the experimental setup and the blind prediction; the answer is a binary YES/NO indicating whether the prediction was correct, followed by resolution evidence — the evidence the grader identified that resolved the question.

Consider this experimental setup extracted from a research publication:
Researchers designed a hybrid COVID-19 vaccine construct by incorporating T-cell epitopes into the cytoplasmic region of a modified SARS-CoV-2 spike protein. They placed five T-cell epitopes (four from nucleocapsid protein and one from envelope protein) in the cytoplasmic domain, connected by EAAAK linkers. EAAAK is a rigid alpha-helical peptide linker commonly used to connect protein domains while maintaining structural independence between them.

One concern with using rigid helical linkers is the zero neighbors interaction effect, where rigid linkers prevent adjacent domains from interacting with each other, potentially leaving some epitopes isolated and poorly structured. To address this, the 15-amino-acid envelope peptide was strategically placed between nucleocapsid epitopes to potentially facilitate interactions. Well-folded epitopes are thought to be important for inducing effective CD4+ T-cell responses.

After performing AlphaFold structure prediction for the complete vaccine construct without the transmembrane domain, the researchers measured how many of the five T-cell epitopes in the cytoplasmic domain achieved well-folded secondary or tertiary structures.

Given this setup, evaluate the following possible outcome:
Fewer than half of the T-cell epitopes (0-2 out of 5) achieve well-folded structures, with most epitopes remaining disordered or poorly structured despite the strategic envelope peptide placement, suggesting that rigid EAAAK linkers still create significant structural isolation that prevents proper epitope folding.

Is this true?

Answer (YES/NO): YES